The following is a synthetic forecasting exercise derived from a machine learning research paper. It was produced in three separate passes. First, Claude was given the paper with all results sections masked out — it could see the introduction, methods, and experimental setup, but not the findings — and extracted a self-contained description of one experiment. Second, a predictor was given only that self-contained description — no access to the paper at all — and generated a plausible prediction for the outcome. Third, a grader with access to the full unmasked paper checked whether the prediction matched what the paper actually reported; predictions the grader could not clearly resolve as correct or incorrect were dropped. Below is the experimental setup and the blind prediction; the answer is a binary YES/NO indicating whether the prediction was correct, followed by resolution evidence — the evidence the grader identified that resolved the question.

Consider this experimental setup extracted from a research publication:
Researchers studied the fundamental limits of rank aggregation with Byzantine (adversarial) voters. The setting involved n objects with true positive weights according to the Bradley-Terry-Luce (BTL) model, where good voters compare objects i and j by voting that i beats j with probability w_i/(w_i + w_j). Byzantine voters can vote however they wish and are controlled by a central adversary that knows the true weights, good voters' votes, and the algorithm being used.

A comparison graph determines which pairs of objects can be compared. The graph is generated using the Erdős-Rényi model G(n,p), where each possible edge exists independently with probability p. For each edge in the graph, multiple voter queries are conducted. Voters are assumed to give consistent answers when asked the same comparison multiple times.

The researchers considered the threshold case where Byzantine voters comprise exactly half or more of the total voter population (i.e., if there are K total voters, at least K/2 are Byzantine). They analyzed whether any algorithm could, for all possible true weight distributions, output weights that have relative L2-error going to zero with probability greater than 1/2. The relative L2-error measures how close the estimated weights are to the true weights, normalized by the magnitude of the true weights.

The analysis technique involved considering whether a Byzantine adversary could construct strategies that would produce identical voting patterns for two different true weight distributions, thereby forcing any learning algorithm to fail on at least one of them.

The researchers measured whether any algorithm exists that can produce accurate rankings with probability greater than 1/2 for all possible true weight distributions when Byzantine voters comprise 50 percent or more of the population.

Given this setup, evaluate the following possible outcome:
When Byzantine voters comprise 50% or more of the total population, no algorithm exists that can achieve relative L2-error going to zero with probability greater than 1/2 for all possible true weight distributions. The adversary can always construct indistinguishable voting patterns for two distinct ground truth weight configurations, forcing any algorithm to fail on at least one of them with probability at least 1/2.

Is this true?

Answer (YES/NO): YES